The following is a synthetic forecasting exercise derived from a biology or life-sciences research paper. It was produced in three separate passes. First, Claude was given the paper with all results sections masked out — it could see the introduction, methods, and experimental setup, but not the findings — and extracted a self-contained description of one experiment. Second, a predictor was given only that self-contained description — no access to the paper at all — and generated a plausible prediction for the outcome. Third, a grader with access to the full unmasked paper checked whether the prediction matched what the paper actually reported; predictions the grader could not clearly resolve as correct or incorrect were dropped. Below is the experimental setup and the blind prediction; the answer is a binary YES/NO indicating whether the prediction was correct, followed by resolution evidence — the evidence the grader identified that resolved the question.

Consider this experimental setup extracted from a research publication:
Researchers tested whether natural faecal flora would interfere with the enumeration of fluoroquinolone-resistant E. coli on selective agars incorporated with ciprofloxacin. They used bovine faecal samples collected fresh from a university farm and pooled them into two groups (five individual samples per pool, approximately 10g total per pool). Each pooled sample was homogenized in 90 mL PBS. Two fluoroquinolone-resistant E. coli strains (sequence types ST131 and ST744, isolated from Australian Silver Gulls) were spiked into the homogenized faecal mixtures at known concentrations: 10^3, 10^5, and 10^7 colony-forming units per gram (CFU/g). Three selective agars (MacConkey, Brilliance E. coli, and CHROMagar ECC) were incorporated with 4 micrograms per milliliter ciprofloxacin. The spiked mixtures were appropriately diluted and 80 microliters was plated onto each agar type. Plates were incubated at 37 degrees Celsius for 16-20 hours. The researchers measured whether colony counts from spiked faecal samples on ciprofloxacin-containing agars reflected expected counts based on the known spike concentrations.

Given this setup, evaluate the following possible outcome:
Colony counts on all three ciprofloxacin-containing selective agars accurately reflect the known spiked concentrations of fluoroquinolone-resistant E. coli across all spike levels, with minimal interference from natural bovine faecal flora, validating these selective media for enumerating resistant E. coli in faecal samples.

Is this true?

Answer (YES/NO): YES